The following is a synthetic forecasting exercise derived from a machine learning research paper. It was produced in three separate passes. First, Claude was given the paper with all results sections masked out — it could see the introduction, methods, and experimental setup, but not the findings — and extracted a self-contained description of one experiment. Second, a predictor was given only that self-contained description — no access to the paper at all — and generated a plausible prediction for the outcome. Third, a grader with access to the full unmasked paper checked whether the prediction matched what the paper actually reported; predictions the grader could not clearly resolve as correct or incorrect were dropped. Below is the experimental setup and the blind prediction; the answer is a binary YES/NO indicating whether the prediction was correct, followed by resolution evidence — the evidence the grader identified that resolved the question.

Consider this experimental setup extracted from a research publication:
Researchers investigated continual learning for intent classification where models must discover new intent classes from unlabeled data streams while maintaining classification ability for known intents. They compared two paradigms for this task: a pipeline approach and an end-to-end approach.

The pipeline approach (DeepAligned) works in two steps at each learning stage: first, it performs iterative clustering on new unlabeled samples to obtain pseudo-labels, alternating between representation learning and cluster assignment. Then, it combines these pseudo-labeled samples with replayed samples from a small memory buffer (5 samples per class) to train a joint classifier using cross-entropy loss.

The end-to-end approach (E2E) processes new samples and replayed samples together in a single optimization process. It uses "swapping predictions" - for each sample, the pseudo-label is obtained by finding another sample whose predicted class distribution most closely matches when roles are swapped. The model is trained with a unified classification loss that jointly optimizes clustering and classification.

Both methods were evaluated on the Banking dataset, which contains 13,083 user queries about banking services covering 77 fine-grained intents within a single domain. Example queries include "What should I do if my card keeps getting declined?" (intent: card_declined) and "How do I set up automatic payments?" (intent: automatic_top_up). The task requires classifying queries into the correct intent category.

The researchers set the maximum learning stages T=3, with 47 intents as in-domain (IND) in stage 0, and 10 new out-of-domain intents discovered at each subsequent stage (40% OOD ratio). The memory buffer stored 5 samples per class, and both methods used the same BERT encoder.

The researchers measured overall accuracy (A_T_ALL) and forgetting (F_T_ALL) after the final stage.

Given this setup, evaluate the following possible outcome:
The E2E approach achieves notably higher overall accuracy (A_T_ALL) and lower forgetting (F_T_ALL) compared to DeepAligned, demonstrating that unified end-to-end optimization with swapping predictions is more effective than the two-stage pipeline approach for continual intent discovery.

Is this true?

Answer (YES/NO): NO